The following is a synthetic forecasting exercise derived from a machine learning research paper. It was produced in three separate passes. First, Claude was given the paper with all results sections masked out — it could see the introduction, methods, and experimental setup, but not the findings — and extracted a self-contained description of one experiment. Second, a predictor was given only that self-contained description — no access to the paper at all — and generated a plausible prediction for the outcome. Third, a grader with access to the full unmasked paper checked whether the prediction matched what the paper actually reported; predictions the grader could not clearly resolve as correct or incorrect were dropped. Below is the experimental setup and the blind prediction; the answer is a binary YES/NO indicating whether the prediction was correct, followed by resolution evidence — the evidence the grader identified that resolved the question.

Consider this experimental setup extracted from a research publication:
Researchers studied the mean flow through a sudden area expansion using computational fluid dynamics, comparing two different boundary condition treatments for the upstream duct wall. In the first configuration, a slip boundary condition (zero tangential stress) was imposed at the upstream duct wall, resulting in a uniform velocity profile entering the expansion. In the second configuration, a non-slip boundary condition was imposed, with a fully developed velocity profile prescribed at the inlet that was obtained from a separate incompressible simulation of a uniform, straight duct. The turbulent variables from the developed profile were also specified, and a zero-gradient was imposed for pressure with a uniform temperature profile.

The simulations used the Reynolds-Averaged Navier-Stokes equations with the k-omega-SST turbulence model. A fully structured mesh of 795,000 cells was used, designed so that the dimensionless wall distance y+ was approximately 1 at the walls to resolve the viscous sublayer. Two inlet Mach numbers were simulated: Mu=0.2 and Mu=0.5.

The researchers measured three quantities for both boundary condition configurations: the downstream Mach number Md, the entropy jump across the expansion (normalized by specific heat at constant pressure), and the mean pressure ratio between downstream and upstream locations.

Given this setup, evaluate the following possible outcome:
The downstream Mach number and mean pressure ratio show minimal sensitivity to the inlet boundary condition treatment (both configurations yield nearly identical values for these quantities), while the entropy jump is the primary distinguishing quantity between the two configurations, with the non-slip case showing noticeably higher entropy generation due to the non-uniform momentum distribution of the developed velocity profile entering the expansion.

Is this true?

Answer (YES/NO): NO